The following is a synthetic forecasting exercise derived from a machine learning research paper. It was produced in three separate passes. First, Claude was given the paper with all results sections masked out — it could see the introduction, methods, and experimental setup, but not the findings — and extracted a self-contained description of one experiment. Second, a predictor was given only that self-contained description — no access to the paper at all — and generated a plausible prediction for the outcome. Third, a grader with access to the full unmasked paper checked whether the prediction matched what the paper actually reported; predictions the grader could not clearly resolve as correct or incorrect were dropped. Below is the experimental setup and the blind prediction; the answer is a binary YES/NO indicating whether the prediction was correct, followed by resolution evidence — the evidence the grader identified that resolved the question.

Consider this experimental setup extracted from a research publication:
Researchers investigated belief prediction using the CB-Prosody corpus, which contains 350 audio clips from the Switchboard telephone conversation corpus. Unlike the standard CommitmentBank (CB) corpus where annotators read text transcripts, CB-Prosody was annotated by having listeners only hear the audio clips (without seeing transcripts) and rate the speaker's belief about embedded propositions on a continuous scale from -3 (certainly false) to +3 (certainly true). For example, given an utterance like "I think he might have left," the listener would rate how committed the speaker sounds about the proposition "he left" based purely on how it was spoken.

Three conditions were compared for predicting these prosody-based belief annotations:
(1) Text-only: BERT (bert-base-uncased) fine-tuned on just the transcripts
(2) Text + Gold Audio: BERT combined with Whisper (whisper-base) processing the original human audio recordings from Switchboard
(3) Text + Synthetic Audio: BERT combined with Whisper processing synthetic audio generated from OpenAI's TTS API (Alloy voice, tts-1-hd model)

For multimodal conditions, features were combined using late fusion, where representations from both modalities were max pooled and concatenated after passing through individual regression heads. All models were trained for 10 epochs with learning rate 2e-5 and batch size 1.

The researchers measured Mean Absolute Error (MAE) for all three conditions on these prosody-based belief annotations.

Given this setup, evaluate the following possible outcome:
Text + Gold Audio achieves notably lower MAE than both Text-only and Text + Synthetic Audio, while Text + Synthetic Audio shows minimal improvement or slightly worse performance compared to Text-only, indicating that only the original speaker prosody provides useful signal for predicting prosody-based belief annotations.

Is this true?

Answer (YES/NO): NO